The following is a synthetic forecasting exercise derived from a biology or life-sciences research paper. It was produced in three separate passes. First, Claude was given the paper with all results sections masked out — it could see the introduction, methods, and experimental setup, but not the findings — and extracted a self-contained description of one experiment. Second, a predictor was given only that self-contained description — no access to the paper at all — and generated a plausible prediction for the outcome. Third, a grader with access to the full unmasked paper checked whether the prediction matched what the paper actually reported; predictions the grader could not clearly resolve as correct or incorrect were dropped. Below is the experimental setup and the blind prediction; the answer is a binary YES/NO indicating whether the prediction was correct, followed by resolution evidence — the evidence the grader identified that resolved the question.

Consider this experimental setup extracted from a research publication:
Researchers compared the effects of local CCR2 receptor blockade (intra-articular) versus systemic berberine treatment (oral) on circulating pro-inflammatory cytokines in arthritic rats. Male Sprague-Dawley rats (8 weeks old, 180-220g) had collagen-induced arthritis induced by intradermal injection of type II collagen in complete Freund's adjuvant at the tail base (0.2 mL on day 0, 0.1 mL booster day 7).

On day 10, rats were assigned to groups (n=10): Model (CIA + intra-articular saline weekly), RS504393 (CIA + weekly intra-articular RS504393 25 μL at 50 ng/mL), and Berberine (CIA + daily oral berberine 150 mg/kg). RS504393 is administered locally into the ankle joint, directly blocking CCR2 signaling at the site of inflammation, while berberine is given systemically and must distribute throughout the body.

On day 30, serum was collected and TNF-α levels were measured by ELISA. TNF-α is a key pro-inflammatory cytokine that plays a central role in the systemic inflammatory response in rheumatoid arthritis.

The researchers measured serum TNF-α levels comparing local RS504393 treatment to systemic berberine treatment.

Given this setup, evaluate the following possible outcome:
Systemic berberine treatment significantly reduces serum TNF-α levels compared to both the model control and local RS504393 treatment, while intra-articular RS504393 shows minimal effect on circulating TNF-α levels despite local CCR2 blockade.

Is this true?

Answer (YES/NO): NO